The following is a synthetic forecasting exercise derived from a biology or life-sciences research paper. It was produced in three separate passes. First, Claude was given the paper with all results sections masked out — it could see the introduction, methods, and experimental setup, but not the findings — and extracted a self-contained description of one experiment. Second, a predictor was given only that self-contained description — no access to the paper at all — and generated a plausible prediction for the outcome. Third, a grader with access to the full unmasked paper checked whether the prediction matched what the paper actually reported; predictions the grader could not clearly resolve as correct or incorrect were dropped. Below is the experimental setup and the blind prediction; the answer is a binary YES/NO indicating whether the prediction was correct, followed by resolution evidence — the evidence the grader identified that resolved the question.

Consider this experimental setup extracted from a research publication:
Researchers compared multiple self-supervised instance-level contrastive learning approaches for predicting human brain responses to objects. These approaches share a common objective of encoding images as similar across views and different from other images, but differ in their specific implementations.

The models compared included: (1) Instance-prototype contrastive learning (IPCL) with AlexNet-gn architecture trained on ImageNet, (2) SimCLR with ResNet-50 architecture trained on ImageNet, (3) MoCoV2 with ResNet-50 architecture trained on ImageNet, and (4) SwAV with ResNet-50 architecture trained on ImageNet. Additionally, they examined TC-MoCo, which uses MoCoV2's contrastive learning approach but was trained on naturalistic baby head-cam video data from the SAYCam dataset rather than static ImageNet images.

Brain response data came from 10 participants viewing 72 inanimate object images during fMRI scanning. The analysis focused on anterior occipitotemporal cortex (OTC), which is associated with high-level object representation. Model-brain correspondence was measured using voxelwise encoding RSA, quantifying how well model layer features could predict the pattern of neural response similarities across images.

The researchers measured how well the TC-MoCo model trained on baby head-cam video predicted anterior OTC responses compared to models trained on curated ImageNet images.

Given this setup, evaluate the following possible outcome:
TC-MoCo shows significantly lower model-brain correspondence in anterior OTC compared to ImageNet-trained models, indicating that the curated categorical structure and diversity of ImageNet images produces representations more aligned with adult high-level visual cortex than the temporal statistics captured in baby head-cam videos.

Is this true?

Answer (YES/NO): NO